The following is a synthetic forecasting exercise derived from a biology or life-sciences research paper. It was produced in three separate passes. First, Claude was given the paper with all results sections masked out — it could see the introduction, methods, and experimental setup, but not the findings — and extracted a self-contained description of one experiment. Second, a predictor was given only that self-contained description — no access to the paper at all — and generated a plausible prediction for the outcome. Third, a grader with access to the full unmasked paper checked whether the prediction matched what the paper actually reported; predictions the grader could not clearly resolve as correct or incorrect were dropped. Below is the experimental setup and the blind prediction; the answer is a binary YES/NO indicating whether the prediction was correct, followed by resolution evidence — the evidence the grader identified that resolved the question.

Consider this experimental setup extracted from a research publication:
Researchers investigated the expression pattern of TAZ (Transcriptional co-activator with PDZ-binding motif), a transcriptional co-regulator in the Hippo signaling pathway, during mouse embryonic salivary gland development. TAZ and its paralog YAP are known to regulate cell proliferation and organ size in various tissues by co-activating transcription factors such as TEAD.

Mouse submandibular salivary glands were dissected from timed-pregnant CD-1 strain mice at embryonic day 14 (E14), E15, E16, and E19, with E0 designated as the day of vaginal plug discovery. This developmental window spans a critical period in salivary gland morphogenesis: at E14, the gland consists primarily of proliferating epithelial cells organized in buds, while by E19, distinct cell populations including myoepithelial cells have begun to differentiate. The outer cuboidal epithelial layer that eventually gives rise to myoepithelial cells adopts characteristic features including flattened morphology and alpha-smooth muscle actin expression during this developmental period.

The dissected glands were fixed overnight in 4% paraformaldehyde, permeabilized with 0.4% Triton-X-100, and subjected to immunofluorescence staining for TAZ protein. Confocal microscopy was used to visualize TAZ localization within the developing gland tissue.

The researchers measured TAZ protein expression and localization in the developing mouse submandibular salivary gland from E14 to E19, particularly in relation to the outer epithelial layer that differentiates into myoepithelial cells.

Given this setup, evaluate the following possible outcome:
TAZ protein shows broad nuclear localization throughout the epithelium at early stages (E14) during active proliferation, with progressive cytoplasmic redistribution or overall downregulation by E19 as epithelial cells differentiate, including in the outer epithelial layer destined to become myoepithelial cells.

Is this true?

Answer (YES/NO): NO